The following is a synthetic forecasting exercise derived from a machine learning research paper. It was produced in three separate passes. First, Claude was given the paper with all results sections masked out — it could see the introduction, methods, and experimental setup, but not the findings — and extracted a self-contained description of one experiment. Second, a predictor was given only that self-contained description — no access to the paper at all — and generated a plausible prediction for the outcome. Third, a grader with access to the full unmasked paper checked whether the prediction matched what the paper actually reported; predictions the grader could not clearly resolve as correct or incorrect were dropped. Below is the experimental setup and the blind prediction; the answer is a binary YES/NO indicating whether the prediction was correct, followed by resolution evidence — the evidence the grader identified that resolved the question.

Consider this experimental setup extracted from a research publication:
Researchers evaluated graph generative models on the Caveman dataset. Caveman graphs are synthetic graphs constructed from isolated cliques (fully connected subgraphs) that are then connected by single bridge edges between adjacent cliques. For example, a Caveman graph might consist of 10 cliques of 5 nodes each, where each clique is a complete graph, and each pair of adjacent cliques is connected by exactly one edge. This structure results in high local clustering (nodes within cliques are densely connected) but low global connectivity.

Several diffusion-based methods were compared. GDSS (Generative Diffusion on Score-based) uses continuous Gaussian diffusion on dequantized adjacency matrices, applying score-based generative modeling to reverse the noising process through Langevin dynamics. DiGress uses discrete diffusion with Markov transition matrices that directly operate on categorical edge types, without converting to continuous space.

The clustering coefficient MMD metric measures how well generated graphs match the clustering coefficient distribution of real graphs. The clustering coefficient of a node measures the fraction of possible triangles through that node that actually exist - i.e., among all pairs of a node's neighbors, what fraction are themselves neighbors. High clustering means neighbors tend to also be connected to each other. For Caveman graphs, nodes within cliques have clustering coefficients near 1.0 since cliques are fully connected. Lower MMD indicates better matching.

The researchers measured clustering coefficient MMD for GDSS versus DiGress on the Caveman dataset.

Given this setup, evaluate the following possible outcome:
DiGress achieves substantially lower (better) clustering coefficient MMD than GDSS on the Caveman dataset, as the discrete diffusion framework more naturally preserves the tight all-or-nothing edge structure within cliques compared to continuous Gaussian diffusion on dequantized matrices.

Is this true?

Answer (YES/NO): NO